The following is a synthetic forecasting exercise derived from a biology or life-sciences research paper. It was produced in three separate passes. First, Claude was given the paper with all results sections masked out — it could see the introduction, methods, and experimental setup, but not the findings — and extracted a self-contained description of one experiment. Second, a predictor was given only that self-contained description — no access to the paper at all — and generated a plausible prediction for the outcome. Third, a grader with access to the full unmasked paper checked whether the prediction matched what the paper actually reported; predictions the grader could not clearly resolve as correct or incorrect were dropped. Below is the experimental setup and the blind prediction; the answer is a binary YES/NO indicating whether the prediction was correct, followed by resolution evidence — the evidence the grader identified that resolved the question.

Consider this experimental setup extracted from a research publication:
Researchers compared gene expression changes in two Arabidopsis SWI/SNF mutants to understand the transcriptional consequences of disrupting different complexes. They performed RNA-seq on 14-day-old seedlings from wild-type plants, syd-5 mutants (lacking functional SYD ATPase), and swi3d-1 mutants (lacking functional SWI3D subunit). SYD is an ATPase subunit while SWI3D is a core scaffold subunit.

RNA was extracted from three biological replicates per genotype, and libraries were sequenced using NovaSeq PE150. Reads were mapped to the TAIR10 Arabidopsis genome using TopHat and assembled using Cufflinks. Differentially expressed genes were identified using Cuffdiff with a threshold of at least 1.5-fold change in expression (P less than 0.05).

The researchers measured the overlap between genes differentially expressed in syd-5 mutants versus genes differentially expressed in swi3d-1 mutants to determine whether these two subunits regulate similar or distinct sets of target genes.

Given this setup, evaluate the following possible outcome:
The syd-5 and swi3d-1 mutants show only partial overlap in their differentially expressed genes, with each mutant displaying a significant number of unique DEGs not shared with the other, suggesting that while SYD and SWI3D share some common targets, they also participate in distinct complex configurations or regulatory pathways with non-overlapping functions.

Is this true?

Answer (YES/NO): NO